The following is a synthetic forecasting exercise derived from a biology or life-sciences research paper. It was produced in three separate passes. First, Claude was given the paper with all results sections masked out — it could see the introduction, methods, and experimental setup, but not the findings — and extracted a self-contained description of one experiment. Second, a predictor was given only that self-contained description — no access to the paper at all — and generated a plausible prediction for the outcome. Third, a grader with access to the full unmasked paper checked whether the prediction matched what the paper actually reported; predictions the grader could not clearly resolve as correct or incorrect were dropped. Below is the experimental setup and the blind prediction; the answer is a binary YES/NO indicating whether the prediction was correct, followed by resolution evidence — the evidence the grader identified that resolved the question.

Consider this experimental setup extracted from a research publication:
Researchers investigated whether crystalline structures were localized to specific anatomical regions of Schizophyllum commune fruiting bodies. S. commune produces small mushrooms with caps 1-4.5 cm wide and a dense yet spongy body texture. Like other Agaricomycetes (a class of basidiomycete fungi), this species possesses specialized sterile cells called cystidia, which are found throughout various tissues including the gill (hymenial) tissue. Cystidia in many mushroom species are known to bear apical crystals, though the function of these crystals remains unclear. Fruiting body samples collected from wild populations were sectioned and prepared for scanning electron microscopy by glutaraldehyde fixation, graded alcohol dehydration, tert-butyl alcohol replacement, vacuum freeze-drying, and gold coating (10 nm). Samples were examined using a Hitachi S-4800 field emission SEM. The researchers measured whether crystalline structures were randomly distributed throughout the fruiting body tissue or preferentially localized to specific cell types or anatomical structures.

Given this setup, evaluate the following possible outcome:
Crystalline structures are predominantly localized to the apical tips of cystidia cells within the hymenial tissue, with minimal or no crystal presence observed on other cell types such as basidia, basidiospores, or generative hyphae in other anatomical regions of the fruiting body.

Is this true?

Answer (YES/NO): YES